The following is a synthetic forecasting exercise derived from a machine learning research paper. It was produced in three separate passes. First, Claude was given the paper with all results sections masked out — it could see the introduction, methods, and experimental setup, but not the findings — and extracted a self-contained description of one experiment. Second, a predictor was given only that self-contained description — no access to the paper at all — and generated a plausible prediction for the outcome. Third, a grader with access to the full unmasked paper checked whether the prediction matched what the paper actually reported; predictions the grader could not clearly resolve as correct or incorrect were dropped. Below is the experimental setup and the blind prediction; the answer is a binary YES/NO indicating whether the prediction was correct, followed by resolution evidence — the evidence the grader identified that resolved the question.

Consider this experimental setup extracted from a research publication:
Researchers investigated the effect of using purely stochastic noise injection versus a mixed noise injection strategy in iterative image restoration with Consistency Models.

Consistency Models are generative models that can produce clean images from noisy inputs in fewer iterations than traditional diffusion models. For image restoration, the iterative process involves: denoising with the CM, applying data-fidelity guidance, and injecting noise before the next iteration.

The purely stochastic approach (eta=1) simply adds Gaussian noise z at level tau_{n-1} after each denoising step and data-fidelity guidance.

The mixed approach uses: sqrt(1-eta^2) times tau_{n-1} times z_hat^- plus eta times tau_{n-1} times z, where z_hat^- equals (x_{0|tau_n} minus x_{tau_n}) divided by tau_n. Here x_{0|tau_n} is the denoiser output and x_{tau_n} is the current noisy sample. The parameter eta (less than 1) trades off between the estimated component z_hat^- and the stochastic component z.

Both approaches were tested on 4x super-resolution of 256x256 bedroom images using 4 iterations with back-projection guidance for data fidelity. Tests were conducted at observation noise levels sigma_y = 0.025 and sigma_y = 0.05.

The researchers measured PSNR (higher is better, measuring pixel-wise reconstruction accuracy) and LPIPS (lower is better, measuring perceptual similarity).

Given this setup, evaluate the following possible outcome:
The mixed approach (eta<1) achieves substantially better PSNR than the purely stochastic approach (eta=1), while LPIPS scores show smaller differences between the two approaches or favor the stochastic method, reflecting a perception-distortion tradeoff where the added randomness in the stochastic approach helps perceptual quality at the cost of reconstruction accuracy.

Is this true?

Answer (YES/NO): NO